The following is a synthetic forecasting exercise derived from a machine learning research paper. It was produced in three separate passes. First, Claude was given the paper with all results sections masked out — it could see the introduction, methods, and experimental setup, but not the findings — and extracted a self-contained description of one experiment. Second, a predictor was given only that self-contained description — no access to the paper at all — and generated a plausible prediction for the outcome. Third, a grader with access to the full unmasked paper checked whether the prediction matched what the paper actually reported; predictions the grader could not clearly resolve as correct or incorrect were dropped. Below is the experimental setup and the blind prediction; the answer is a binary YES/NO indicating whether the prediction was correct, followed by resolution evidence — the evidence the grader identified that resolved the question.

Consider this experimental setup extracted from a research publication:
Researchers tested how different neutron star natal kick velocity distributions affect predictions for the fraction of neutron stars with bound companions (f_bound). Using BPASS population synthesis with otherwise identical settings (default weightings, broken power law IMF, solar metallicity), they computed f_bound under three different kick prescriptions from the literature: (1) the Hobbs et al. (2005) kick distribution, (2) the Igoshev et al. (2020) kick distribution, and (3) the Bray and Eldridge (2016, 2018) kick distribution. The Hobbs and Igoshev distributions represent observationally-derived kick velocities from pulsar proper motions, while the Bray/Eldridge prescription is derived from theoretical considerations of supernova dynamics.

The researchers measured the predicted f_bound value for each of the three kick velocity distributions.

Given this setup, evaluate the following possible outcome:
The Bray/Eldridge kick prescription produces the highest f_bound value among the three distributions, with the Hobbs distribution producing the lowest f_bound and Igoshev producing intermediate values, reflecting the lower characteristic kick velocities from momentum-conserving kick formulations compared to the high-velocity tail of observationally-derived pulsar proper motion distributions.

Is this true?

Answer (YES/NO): NO